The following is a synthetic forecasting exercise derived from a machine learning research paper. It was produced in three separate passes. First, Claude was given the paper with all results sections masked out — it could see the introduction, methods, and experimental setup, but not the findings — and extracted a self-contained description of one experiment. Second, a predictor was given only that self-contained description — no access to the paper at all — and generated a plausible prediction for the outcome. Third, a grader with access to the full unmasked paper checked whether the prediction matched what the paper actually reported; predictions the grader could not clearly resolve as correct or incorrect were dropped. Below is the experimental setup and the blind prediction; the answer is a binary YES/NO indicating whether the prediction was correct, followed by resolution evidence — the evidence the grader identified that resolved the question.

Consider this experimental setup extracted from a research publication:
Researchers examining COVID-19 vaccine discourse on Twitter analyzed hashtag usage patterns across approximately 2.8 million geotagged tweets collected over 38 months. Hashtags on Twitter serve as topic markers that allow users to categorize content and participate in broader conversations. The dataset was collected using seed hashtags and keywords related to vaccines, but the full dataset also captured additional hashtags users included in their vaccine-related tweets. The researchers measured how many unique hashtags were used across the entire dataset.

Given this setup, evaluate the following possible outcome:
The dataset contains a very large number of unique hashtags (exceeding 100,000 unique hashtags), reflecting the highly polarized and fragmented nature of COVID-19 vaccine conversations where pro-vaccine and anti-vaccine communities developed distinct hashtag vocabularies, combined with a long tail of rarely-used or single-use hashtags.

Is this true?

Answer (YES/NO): YES